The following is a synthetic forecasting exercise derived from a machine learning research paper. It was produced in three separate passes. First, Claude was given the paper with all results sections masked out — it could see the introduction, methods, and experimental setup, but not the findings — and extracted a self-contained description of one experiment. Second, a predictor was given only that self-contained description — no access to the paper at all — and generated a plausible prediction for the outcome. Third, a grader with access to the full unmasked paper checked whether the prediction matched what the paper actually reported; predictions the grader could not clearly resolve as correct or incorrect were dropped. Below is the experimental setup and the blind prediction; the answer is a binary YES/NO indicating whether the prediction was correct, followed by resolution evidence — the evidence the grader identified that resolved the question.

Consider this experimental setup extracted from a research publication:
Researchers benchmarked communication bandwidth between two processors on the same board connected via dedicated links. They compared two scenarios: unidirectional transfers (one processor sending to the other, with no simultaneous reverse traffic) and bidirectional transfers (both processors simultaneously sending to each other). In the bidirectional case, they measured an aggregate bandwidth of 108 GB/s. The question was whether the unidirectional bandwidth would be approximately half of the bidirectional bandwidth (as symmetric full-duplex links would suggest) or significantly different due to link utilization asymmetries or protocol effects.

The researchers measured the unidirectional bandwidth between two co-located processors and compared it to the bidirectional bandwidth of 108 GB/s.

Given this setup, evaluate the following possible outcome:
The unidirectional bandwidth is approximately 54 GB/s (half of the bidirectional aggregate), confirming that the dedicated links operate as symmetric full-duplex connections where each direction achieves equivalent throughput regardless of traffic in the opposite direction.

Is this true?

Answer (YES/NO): YES